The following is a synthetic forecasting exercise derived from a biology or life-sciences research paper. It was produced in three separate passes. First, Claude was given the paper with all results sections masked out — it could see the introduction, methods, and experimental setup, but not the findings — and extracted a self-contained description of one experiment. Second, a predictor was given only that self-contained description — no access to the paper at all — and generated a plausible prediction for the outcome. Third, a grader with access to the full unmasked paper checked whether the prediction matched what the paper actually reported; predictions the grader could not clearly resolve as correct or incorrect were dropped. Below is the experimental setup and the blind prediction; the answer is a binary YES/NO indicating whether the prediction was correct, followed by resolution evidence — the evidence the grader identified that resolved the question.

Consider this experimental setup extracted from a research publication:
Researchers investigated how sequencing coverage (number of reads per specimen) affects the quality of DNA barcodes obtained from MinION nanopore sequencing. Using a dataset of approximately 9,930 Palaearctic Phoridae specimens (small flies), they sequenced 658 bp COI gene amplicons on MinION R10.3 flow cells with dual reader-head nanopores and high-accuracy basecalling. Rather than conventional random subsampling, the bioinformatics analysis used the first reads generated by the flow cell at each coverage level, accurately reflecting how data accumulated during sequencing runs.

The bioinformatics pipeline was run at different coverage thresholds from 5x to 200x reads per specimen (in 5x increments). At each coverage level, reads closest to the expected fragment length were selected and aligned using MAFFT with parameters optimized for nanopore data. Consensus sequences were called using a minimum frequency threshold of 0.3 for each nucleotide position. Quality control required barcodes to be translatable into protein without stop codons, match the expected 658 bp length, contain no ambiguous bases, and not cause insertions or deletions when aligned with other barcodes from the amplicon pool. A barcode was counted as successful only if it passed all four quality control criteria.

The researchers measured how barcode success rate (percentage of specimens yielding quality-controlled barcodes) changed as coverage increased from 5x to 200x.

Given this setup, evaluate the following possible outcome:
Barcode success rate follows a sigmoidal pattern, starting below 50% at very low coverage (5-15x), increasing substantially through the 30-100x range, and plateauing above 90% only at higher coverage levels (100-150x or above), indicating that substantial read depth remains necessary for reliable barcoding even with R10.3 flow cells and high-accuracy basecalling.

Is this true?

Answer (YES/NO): NO